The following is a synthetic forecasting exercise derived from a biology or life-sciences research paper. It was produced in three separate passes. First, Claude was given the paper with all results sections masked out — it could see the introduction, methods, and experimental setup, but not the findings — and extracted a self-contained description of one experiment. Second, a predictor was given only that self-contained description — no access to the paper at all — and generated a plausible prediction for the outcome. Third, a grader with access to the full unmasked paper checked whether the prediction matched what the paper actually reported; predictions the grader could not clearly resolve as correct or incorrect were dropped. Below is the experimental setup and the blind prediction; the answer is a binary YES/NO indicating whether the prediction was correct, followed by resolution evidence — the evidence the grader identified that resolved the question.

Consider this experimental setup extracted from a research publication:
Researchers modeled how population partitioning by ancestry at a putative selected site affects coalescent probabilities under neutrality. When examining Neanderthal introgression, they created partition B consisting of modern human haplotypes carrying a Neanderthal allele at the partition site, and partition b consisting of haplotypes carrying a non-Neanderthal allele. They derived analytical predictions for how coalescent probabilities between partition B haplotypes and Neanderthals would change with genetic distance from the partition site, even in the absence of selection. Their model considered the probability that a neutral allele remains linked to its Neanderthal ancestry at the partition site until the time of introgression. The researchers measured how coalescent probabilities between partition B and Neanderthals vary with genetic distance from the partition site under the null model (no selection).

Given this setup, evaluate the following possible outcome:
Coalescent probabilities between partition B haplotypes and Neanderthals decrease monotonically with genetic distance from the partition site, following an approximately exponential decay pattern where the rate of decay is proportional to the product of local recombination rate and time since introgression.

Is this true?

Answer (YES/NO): YES